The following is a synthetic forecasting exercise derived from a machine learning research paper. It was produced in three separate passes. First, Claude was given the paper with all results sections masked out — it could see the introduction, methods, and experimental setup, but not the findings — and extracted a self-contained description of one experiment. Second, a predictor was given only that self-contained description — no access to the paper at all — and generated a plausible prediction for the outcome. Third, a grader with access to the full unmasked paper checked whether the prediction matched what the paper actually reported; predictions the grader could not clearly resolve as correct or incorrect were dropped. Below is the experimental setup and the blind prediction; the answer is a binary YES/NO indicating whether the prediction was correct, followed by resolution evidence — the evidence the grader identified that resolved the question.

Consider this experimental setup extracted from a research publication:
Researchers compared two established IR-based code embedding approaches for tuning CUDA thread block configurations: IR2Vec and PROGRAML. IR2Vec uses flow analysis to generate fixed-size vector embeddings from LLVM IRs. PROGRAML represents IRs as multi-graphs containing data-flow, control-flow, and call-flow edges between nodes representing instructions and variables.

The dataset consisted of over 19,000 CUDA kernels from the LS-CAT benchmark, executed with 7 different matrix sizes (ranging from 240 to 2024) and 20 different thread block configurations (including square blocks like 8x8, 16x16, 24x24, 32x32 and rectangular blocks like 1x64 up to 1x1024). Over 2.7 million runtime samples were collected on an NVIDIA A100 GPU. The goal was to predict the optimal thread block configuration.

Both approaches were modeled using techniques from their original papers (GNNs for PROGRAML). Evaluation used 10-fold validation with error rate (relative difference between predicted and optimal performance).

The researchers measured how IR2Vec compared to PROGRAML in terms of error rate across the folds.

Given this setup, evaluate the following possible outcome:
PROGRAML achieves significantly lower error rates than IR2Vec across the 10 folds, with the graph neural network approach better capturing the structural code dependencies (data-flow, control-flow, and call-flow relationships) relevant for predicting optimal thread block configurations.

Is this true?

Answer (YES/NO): NO